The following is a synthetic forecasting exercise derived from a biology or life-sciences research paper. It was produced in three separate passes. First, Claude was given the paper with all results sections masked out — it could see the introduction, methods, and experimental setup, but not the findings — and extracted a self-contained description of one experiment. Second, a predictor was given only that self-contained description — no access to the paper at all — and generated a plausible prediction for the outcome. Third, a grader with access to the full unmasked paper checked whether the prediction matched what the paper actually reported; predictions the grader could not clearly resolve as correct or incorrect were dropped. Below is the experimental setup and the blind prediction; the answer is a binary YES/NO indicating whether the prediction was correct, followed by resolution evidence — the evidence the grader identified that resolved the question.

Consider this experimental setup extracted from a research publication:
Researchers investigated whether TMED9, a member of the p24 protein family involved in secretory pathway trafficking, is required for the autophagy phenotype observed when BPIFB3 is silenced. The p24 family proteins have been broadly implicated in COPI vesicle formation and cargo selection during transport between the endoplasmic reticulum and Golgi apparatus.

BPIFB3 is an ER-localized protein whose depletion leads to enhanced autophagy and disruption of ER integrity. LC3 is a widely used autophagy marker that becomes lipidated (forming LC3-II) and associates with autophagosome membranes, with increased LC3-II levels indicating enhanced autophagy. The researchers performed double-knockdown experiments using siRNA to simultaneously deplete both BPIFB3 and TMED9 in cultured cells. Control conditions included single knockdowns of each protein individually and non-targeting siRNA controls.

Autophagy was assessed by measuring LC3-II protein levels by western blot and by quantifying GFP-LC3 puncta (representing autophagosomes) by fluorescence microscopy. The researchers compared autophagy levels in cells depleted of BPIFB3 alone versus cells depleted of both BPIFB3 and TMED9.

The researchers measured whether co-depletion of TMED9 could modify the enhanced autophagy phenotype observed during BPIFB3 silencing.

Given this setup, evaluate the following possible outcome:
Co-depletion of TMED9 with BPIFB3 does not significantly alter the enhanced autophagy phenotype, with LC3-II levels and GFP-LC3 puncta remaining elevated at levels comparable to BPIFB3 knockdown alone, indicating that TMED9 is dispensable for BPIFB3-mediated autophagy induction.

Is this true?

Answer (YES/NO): NO